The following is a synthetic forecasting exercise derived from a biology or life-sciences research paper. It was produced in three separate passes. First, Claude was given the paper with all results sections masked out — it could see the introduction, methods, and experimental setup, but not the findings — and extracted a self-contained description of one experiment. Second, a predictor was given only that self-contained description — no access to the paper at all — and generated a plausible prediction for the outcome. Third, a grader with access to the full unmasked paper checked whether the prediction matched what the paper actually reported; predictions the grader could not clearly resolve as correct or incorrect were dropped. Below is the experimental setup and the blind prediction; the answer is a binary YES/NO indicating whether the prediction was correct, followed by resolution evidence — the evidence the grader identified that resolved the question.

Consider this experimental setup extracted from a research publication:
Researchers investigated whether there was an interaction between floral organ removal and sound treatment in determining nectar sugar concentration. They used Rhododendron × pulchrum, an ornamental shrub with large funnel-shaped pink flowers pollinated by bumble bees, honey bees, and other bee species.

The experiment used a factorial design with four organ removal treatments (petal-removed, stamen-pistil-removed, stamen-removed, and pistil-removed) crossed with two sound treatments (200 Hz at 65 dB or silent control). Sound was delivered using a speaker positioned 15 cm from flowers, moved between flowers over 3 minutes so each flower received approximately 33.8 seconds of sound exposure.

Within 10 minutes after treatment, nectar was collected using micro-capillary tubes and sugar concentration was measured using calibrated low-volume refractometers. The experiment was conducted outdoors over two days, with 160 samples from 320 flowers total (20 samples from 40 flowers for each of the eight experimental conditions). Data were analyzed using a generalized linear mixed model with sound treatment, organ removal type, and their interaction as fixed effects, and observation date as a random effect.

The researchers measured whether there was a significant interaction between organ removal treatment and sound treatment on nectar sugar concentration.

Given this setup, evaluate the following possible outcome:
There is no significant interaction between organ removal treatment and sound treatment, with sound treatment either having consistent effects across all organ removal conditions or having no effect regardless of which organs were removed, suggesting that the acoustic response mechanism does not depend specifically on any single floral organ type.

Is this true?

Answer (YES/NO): NO